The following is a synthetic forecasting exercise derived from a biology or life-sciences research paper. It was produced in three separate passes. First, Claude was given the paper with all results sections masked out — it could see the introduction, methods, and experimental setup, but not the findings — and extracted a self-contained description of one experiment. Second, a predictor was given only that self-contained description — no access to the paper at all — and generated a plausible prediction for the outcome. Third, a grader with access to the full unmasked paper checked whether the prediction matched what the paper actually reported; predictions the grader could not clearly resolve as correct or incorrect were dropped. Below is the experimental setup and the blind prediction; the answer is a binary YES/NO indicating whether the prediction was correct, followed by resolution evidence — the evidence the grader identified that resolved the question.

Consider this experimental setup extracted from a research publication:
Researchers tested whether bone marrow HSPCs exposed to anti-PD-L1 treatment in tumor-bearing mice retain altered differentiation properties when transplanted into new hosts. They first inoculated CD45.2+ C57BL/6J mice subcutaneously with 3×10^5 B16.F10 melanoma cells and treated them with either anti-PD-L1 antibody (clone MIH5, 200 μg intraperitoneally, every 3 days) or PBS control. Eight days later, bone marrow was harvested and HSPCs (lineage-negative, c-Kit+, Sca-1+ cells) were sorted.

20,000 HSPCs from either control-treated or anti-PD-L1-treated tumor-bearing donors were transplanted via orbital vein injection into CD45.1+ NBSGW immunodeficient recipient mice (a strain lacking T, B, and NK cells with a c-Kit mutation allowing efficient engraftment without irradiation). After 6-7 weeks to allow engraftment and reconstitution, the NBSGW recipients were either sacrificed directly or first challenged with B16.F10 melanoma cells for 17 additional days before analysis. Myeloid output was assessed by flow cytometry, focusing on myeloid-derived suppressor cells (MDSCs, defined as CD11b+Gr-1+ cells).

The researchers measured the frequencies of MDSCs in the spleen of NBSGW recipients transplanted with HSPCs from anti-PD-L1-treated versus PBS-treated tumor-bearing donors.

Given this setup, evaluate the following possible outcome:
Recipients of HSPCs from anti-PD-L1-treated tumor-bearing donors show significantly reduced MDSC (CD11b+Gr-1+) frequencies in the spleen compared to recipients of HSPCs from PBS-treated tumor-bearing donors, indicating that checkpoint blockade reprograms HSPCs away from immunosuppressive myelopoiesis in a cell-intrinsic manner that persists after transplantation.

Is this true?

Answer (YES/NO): YES